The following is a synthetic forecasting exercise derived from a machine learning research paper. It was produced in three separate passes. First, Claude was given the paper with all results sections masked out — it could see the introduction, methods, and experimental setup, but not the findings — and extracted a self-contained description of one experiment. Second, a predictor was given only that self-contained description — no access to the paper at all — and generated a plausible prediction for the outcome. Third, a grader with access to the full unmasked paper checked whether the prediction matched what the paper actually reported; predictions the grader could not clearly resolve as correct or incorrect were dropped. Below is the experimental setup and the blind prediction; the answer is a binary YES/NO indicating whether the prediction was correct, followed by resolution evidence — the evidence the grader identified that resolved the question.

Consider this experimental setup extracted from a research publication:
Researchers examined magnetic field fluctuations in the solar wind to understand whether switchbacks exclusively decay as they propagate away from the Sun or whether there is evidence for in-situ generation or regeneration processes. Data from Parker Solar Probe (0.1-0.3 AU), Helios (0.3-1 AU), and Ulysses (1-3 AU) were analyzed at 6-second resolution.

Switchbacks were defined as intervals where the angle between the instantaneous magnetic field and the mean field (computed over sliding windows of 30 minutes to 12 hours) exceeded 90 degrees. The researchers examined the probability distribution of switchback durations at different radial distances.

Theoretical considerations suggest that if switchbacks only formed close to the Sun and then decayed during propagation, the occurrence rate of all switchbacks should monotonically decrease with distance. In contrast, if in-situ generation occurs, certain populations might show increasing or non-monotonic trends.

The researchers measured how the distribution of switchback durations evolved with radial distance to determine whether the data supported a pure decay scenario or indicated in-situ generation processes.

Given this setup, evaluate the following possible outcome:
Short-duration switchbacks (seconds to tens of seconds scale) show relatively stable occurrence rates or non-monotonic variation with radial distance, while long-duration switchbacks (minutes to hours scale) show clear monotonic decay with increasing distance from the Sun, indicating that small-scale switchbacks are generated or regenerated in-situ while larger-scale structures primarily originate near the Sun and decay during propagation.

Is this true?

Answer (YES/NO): NO